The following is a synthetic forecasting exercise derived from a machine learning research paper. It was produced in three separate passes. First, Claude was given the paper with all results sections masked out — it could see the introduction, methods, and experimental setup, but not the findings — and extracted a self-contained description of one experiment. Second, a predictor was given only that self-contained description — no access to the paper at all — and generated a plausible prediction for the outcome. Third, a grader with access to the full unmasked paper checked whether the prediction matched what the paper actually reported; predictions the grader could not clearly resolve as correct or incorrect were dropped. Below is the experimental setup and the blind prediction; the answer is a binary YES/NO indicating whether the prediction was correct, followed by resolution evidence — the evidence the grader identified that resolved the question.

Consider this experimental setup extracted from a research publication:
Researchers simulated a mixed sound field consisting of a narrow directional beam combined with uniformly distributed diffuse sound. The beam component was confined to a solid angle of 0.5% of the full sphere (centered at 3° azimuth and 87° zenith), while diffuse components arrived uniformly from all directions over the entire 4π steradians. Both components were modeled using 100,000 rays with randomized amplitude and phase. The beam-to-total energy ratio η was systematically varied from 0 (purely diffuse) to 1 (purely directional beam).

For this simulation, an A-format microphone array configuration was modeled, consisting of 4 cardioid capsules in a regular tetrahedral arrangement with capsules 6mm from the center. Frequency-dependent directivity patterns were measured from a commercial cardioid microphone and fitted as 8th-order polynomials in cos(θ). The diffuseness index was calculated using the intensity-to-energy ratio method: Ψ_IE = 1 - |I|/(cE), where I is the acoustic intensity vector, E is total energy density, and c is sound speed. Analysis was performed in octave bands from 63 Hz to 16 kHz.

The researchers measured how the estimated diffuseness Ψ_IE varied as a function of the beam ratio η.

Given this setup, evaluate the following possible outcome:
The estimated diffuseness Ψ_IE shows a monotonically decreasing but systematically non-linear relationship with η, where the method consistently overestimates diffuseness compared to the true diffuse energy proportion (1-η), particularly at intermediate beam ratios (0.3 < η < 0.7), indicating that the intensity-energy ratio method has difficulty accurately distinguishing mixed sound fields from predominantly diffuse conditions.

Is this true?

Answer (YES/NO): NO